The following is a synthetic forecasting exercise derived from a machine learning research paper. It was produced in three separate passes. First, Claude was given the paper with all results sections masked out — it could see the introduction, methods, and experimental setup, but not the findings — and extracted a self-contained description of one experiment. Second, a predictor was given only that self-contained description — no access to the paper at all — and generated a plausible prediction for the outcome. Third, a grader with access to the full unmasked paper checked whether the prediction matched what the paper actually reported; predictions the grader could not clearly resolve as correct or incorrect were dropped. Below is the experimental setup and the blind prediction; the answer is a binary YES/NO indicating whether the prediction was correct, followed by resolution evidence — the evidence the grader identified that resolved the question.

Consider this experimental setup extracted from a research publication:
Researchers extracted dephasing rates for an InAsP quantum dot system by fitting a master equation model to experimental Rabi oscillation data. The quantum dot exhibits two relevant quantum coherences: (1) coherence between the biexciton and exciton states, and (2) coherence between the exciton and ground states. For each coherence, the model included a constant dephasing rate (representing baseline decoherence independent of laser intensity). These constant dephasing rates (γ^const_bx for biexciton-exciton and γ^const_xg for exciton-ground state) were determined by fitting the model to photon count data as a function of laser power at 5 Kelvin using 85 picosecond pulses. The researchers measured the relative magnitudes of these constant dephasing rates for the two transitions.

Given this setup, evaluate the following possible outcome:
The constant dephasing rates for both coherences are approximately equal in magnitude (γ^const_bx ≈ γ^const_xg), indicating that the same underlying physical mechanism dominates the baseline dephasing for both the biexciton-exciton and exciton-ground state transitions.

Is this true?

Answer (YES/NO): NO